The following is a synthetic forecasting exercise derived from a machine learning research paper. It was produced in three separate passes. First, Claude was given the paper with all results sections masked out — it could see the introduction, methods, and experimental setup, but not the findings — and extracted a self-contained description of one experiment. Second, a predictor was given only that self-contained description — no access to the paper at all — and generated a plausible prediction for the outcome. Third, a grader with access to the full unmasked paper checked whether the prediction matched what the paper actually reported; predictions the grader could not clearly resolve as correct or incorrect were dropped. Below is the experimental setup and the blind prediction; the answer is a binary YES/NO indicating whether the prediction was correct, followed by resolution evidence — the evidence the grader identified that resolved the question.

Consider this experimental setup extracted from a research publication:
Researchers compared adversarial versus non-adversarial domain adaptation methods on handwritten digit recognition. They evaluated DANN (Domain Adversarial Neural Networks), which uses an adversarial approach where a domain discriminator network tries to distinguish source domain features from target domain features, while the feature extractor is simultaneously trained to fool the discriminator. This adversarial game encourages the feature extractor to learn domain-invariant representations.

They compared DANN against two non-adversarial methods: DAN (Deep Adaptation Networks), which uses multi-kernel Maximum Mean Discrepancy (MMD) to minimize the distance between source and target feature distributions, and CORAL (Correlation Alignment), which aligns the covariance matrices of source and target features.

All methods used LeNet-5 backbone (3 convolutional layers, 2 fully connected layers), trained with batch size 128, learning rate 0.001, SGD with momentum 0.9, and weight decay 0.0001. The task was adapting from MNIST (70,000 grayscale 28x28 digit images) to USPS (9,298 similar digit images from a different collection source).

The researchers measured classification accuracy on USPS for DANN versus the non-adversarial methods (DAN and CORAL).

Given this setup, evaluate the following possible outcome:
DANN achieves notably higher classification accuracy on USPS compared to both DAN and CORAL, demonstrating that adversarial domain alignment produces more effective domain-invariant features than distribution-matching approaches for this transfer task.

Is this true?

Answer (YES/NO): YES